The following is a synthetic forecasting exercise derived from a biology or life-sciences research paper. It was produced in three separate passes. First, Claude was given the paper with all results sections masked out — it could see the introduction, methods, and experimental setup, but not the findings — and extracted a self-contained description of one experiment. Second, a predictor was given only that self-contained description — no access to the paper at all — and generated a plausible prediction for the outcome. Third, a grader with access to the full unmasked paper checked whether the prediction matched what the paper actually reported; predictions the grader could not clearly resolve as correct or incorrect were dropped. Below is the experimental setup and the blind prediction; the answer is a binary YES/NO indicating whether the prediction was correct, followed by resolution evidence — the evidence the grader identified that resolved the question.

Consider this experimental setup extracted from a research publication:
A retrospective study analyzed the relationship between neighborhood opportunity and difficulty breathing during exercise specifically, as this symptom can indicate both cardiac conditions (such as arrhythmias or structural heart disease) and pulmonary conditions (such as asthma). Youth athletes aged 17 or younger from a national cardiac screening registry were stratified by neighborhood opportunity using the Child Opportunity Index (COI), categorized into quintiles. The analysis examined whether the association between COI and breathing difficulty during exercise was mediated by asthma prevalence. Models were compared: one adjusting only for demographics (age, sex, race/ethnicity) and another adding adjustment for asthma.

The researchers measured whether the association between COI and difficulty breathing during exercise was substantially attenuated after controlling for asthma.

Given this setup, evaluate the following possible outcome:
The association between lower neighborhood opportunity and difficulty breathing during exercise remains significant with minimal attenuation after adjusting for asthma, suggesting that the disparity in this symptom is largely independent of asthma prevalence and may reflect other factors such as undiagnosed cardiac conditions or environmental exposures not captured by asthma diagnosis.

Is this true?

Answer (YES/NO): NO